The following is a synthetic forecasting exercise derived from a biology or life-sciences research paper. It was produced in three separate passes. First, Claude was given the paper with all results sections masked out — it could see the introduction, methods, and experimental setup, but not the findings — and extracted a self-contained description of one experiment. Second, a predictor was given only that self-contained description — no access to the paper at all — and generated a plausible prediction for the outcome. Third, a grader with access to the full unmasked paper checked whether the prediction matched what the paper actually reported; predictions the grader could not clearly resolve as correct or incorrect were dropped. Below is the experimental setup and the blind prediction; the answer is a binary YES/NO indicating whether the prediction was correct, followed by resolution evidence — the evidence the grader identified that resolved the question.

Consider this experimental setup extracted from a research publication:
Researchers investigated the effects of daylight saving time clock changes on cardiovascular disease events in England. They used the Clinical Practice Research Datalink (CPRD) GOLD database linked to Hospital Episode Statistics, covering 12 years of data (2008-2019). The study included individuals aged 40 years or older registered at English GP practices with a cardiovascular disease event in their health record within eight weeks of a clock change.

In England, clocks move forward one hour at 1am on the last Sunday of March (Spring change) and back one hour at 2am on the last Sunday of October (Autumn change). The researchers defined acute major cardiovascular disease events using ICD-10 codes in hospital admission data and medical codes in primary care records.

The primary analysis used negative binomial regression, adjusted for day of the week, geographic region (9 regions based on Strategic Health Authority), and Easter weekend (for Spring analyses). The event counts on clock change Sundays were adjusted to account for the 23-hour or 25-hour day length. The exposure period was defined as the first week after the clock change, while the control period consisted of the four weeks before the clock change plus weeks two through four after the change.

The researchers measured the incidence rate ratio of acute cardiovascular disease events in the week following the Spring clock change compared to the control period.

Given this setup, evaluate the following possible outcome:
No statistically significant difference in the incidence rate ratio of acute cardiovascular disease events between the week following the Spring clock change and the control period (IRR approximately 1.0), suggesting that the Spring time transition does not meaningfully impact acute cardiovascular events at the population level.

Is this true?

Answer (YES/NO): NO